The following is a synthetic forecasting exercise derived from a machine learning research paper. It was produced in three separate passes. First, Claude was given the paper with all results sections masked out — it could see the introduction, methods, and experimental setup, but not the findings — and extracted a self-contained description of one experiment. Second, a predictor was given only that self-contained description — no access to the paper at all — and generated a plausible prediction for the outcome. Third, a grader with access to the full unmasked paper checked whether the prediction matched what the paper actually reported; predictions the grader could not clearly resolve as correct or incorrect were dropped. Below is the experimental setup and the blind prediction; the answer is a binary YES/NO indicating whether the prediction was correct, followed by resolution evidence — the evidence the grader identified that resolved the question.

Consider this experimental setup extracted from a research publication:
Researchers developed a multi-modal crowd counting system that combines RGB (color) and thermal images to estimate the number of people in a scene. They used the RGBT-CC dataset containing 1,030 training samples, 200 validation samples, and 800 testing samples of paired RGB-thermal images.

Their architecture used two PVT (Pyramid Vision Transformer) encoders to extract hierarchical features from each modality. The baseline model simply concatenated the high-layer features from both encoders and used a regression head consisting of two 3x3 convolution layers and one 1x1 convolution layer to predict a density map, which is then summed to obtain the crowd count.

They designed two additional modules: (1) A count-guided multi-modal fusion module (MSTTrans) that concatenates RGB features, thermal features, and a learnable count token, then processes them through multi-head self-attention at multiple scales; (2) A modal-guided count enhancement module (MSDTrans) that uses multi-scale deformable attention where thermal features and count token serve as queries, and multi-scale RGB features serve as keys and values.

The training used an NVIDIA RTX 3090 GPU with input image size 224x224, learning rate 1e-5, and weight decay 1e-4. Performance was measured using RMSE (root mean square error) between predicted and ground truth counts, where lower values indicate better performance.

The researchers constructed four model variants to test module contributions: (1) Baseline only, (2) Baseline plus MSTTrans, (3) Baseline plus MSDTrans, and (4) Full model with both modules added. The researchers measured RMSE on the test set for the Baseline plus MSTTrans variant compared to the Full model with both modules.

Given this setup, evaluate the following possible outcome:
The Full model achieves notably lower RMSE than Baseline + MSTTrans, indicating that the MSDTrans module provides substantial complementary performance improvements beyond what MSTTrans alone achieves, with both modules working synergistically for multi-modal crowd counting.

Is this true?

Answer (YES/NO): NO